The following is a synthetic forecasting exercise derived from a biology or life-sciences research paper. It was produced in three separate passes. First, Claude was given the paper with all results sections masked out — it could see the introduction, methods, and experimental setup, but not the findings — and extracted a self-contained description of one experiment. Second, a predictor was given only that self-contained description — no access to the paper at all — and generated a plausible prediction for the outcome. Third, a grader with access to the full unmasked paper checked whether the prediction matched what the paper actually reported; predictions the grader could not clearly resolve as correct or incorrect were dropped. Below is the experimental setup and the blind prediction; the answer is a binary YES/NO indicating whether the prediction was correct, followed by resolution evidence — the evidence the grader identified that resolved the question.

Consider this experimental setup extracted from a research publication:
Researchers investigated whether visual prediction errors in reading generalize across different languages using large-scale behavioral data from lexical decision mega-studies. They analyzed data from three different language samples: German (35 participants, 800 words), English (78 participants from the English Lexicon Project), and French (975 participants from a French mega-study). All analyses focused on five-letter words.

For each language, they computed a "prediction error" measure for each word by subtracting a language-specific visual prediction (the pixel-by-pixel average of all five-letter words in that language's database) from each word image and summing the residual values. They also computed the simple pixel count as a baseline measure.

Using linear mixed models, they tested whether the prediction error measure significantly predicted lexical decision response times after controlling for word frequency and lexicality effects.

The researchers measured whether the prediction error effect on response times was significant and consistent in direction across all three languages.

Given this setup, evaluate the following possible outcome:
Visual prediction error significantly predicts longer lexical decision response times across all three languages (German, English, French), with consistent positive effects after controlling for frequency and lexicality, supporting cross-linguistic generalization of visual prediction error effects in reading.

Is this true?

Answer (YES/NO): NO